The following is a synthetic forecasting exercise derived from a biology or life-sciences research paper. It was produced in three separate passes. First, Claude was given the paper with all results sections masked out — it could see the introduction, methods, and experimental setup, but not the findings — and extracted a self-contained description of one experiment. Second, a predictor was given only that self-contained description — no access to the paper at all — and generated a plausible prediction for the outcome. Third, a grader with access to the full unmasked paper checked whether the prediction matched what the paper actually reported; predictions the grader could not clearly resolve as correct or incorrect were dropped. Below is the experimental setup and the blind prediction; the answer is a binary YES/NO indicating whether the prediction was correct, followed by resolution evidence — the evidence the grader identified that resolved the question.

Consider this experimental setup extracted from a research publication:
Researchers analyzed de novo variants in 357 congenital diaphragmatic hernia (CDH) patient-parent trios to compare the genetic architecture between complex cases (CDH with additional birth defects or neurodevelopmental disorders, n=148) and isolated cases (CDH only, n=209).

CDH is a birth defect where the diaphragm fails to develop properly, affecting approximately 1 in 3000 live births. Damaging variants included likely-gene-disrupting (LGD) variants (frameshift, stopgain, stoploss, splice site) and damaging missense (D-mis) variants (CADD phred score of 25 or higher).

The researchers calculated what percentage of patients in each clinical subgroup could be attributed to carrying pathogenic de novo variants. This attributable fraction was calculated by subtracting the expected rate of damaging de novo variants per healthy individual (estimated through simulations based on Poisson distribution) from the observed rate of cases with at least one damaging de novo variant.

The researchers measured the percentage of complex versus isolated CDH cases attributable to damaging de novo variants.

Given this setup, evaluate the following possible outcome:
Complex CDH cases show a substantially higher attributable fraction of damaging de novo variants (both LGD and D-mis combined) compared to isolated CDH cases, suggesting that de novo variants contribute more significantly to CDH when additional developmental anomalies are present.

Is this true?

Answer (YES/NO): NO